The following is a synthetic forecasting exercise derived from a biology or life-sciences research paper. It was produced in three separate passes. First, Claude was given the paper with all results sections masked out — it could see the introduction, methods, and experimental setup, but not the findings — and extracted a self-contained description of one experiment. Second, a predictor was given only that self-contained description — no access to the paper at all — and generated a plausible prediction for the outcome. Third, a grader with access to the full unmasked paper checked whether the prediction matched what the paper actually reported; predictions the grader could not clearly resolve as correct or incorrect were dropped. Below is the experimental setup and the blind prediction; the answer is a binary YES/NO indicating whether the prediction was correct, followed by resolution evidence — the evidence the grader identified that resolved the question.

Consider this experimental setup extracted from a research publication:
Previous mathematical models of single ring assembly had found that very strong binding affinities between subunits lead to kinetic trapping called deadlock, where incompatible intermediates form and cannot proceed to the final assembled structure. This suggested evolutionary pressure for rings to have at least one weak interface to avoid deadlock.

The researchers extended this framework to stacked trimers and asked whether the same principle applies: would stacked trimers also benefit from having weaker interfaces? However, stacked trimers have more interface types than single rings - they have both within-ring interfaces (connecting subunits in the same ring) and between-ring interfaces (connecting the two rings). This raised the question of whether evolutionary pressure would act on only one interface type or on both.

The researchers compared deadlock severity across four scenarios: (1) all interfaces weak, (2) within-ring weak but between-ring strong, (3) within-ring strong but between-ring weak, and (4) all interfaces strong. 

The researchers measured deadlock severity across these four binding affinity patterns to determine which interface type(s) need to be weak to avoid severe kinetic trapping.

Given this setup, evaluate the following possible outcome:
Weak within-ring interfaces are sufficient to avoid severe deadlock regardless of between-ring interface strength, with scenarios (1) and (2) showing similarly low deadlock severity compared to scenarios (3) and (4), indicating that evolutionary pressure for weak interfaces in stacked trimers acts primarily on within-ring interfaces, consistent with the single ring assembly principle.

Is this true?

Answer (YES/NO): NO